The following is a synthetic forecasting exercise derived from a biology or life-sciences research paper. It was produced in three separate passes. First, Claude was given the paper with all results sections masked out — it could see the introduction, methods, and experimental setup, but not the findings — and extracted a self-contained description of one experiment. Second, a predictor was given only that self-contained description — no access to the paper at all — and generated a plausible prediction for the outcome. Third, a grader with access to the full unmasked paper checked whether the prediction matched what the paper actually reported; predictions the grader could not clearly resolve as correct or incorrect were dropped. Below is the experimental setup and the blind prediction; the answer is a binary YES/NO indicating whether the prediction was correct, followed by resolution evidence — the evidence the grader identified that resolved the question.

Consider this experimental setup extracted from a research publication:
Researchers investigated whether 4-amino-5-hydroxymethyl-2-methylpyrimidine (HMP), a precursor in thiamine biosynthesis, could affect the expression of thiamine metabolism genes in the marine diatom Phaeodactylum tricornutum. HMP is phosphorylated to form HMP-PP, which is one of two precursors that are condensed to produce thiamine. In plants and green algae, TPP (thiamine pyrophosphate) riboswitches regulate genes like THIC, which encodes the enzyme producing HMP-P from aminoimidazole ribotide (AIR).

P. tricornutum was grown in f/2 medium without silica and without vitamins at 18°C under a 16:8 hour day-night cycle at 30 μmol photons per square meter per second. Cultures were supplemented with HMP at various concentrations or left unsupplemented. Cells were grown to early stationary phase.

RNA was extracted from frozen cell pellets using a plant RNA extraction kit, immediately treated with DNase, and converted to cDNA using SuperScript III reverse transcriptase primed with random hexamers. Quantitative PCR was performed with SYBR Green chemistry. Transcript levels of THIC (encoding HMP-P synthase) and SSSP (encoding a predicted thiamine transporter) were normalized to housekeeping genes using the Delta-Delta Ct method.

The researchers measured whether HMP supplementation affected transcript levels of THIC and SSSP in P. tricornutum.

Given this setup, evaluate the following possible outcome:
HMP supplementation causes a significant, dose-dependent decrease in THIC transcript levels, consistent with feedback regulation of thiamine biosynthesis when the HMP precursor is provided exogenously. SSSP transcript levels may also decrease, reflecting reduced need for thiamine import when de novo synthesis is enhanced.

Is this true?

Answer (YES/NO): NO